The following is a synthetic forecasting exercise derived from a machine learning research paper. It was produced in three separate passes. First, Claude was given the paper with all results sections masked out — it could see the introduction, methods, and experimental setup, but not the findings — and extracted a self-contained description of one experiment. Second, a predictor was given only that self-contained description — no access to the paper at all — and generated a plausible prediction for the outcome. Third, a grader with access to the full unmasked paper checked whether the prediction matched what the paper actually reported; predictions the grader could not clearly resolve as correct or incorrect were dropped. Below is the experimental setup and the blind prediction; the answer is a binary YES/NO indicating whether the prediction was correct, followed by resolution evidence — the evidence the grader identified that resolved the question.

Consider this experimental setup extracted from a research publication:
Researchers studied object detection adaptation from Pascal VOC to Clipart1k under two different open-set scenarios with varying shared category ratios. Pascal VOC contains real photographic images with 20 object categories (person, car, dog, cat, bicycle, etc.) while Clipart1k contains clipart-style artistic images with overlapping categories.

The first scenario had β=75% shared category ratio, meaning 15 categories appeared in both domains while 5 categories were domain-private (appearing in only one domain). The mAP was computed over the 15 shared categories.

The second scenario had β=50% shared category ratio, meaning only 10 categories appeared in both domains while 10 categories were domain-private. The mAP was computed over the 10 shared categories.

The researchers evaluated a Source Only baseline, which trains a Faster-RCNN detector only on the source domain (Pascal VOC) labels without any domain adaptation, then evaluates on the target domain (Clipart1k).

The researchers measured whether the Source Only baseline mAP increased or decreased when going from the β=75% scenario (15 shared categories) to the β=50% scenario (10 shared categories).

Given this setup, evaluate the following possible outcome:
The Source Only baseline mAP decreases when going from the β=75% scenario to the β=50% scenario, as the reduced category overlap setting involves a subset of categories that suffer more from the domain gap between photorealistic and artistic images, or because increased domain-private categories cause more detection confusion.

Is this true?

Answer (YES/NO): NO